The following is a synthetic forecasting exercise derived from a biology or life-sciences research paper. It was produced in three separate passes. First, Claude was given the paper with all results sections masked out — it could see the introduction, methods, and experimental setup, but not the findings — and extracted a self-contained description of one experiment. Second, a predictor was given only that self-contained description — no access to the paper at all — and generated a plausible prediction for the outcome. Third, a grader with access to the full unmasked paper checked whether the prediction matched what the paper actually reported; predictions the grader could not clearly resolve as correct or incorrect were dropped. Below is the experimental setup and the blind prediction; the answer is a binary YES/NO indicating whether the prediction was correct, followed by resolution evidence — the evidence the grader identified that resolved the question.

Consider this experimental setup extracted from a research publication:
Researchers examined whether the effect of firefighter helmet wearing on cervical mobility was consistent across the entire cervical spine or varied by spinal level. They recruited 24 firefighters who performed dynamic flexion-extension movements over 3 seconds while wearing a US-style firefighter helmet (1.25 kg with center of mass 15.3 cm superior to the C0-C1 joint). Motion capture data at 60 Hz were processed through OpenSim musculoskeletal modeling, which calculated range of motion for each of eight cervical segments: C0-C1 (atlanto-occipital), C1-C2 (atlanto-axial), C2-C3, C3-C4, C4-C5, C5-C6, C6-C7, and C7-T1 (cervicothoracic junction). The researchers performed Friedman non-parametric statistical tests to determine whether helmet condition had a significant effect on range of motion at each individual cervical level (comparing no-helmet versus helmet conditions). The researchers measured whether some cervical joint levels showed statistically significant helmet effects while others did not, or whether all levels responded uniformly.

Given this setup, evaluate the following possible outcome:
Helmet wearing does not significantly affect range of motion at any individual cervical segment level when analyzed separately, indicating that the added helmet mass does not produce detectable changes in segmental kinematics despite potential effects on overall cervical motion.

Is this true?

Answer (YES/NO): NO